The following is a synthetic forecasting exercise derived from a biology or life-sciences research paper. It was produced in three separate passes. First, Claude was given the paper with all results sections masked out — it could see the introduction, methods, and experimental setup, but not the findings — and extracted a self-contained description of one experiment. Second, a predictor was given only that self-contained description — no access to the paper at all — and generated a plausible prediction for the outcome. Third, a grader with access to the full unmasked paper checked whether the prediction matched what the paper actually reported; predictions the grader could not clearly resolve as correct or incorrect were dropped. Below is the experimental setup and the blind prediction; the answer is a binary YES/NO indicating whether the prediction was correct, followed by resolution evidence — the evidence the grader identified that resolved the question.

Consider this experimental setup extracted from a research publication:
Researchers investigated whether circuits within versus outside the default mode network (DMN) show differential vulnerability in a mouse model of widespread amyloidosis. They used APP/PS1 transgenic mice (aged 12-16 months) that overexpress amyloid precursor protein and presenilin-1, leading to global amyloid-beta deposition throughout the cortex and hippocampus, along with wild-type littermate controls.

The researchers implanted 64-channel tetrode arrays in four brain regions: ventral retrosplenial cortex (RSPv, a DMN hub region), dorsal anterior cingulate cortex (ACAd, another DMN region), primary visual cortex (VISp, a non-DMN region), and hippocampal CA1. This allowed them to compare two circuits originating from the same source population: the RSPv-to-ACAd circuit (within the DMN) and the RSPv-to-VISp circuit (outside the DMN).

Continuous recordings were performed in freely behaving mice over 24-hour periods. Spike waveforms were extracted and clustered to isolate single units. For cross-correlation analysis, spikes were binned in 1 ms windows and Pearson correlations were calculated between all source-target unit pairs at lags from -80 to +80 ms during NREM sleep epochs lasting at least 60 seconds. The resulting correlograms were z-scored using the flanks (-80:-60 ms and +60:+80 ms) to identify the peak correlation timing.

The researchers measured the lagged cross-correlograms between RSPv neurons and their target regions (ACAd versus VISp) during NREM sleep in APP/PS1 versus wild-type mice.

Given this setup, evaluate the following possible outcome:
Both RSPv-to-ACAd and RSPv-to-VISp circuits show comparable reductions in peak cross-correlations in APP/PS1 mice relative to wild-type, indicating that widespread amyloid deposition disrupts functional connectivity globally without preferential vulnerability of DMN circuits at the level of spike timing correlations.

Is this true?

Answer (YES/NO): NO